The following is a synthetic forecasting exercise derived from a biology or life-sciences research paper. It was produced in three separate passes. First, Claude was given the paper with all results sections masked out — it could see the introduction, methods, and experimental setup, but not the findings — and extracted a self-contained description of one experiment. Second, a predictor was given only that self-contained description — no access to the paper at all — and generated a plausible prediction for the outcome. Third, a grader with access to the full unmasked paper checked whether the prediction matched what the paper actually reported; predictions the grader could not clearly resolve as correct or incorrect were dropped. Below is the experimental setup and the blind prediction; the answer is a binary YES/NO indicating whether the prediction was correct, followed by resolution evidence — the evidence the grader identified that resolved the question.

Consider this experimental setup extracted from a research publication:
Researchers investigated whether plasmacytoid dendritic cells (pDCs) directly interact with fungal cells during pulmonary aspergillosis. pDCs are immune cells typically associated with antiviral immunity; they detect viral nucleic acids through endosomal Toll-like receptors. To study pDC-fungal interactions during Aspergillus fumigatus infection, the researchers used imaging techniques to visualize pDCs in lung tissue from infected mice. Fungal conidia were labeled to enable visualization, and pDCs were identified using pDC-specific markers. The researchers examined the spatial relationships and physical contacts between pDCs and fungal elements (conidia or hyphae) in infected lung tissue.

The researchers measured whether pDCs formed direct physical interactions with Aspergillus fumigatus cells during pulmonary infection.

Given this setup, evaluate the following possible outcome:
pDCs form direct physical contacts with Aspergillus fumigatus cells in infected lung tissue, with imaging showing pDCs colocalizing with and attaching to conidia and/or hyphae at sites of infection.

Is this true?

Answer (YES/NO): NO